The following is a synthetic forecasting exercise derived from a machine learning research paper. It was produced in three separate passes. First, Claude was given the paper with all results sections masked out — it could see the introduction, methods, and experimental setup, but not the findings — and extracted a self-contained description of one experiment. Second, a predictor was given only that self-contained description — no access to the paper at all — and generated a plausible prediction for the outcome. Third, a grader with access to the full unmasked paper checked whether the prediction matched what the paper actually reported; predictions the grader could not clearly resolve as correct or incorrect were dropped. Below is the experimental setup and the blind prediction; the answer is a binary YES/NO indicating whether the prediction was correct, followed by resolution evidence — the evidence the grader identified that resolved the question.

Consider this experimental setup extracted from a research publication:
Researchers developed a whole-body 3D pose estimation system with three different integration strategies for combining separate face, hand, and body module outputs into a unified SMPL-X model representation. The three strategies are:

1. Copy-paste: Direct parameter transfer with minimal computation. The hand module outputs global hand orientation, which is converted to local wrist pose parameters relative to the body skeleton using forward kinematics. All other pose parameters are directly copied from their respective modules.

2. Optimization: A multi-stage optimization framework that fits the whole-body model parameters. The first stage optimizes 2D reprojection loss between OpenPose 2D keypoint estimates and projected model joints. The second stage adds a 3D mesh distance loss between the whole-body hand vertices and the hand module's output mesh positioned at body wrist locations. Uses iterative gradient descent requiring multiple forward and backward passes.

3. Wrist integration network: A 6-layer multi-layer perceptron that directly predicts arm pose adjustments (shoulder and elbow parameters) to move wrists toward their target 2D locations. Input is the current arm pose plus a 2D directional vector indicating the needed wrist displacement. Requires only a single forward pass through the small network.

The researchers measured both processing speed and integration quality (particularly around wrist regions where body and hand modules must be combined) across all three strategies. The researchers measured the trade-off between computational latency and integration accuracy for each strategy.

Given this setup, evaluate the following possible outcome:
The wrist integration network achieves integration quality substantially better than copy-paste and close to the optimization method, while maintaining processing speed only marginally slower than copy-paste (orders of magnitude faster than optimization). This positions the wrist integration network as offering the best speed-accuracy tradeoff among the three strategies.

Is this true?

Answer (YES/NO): NO